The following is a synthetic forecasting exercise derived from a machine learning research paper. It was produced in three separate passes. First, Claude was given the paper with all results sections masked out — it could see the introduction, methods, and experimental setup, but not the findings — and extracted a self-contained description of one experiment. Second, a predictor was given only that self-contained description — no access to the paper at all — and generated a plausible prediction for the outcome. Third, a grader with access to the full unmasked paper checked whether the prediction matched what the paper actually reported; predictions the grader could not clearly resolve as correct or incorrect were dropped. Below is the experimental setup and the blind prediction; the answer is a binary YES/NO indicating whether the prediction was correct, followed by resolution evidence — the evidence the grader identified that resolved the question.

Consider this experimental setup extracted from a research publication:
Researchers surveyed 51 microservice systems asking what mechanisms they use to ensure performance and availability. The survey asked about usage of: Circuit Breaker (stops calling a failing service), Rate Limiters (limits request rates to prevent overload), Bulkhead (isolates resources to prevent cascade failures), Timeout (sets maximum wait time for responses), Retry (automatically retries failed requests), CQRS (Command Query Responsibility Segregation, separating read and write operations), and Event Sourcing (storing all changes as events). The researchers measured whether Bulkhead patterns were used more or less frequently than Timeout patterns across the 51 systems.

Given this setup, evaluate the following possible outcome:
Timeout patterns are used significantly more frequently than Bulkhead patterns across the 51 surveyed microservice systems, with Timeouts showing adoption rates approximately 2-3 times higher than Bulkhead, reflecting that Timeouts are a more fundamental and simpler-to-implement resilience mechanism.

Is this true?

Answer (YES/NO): YES